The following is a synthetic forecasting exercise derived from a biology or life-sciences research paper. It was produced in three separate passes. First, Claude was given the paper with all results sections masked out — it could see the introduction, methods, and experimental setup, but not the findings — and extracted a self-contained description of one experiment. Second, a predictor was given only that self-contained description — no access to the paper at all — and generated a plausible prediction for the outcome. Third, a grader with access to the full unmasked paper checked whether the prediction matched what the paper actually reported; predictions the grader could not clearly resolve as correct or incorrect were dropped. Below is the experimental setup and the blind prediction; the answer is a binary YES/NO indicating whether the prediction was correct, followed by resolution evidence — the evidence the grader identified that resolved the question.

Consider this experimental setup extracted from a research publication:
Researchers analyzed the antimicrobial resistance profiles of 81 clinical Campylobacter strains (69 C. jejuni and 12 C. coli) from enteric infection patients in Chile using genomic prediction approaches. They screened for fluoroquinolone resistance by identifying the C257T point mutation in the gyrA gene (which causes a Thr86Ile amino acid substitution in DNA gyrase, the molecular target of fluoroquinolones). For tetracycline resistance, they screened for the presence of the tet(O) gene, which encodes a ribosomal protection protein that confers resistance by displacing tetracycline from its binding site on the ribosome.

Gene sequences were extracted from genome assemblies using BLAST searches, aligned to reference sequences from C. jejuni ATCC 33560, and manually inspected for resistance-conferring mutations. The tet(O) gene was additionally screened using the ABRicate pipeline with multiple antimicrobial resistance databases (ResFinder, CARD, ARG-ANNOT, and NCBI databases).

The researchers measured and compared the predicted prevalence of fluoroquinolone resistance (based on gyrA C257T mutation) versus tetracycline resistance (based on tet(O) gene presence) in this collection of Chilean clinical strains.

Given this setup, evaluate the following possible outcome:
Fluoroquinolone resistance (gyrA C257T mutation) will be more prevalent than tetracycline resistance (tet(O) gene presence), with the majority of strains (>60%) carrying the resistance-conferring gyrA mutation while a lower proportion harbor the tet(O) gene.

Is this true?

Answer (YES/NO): NO